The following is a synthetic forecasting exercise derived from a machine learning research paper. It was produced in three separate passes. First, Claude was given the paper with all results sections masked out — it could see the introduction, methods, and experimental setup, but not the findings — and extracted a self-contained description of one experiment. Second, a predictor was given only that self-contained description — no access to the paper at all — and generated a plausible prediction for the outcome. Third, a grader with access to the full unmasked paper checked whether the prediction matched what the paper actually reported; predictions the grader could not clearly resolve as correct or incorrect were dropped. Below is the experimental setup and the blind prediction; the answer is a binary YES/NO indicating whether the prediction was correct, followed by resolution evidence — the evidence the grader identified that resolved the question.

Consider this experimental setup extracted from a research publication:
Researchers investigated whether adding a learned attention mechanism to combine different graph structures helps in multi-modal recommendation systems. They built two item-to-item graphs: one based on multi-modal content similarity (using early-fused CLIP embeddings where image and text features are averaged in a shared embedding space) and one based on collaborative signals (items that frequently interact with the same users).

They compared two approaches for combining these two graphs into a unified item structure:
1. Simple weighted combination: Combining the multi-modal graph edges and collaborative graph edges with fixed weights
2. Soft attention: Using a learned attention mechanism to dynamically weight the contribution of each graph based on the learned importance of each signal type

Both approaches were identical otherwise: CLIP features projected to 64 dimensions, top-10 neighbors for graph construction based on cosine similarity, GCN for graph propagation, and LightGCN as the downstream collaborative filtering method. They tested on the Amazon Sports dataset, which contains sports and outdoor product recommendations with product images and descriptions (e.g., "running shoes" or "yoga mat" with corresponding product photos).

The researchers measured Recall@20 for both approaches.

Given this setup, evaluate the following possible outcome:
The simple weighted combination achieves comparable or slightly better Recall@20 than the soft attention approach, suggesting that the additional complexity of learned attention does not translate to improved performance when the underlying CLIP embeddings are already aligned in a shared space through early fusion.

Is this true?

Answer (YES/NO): NO